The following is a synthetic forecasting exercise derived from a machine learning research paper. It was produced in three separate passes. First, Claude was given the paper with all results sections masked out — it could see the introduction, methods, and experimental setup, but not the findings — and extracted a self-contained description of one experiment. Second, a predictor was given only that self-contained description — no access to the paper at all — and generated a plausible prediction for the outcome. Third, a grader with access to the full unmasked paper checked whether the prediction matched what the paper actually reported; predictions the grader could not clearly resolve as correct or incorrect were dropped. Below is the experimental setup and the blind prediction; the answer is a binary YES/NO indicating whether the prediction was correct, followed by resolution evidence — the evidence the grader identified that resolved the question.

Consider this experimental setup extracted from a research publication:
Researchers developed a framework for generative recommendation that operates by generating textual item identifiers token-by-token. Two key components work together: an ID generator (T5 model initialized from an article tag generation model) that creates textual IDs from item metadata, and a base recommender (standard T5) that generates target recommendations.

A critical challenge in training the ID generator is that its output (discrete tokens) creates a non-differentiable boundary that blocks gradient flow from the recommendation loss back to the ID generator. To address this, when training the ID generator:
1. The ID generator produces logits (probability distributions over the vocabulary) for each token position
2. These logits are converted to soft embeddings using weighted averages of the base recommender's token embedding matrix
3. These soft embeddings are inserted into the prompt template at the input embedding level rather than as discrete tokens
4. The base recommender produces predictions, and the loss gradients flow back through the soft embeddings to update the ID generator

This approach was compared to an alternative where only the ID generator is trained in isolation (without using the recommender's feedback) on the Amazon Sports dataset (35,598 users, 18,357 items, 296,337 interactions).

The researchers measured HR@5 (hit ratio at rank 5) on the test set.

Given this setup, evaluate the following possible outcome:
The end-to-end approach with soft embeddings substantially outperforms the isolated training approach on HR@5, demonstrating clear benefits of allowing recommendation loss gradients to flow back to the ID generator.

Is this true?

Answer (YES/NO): YES